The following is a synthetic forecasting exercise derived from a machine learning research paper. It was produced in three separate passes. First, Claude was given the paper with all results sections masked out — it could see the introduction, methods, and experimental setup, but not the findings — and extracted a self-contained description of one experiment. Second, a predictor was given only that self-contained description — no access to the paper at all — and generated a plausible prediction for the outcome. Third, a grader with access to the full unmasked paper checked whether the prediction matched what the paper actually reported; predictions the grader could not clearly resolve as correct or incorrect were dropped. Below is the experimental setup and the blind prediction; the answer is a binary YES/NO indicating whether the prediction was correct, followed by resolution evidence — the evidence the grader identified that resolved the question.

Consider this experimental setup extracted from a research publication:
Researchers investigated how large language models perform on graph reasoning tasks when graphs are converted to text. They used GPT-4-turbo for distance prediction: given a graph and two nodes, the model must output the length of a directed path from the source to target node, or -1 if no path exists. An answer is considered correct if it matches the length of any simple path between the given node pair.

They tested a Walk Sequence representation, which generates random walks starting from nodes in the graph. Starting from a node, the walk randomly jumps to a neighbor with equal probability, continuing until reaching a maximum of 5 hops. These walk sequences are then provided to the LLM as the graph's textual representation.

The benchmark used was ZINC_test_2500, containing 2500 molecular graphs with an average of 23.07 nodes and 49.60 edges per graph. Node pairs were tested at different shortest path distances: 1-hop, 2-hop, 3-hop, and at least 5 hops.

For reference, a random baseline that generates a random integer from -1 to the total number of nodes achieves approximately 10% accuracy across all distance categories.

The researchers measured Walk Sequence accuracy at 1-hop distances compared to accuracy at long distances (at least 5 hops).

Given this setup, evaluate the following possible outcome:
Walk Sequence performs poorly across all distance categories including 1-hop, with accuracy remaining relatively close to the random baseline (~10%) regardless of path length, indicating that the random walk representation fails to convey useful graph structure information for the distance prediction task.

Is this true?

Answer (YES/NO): NO